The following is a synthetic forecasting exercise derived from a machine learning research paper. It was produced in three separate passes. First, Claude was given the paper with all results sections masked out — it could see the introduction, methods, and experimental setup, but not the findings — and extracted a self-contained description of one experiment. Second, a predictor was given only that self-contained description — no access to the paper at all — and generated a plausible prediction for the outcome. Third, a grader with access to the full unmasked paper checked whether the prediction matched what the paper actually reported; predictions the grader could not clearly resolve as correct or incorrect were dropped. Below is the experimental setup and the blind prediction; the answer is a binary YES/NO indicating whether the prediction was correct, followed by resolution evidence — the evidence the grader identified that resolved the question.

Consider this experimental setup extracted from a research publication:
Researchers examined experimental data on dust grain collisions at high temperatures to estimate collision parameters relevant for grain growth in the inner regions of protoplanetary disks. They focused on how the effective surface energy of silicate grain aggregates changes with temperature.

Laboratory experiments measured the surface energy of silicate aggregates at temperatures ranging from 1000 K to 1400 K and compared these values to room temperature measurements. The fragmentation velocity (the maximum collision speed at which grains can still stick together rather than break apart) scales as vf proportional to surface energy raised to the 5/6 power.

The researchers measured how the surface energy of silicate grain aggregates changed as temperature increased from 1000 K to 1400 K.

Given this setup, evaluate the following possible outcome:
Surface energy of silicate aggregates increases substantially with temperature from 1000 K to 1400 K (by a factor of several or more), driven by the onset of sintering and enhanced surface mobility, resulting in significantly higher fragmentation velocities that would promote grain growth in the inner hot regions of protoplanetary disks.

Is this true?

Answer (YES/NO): YES